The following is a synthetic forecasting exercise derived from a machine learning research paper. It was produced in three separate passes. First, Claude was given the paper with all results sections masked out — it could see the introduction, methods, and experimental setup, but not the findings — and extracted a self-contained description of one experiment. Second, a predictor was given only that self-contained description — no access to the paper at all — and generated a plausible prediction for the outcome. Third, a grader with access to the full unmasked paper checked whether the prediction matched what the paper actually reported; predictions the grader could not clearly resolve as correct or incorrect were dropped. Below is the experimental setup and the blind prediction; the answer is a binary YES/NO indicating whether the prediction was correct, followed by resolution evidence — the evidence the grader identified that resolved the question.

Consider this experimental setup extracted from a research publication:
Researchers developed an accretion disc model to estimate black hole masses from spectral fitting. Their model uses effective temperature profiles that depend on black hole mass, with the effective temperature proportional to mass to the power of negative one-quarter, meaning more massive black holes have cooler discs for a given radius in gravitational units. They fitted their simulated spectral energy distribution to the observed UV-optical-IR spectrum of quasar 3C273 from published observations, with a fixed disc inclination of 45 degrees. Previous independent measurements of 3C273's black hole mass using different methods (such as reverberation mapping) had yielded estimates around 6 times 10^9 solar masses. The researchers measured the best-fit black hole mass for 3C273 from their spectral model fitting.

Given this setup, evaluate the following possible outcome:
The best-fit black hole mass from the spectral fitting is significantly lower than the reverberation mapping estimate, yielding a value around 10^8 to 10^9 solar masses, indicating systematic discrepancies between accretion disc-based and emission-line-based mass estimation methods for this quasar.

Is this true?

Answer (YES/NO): NO